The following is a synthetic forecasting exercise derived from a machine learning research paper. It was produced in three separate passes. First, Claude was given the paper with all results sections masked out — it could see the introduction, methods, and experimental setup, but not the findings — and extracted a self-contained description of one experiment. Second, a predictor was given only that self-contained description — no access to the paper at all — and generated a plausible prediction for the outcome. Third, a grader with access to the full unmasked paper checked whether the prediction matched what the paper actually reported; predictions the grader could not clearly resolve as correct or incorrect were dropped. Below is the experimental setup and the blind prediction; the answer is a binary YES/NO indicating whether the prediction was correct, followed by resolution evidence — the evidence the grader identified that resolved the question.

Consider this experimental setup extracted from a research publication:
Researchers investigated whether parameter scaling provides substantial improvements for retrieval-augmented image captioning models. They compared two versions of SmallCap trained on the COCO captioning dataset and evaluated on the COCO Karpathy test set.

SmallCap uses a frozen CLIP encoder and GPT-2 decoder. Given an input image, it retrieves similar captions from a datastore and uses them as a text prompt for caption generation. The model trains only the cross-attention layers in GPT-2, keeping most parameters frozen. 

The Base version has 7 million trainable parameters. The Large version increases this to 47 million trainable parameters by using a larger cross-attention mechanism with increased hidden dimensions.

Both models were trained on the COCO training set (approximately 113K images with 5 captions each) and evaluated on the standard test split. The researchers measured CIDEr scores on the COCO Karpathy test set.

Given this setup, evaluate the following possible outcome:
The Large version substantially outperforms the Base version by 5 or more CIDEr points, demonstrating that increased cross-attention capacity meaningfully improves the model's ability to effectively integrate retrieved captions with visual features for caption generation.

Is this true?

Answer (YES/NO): NO